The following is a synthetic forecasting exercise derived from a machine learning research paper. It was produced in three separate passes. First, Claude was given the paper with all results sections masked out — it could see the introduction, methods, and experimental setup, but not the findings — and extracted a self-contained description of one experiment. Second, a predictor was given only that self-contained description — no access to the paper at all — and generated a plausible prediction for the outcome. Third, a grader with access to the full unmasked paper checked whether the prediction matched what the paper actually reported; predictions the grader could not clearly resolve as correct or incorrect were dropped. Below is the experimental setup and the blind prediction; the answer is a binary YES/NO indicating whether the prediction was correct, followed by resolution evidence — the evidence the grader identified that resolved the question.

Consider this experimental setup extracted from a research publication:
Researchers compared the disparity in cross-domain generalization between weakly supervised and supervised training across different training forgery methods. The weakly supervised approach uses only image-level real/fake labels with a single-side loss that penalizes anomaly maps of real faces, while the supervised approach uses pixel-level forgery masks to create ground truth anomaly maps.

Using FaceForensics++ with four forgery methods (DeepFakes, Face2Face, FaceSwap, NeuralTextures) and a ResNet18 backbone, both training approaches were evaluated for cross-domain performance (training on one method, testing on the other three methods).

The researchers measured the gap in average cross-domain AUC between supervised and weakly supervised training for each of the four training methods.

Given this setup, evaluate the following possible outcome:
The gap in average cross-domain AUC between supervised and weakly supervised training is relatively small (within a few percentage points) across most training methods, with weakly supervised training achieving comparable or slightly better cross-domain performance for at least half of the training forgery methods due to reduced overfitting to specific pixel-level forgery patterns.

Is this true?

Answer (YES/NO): NO